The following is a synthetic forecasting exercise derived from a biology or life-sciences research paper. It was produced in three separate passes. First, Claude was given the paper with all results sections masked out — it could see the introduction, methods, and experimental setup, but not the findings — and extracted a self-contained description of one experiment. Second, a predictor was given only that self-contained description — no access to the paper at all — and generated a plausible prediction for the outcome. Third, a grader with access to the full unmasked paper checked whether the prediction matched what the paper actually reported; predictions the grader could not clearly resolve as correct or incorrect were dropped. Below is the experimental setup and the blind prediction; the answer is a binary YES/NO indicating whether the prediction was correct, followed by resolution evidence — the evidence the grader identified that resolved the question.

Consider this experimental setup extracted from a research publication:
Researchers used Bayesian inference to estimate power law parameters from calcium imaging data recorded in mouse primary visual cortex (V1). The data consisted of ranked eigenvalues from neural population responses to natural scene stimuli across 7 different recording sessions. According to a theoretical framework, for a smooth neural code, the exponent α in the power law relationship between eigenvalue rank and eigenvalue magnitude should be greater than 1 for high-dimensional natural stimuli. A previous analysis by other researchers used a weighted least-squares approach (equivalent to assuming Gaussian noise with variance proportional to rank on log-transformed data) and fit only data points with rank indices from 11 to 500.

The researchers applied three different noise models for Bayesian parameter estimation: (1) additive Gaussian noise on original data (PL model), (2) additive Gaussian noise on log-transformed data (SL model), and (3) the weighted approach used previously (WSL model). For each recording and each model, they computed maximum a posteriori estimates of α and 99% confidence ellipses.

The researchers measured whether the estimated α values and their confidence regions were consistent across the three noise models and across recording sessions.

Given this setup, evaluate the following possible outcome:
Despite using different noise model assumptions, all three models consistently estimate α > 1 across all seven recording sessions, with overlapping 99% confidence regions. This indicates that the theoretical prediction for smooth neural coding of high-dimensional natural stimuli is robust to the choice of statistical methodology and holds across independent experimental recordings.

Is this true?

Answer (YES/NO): NO